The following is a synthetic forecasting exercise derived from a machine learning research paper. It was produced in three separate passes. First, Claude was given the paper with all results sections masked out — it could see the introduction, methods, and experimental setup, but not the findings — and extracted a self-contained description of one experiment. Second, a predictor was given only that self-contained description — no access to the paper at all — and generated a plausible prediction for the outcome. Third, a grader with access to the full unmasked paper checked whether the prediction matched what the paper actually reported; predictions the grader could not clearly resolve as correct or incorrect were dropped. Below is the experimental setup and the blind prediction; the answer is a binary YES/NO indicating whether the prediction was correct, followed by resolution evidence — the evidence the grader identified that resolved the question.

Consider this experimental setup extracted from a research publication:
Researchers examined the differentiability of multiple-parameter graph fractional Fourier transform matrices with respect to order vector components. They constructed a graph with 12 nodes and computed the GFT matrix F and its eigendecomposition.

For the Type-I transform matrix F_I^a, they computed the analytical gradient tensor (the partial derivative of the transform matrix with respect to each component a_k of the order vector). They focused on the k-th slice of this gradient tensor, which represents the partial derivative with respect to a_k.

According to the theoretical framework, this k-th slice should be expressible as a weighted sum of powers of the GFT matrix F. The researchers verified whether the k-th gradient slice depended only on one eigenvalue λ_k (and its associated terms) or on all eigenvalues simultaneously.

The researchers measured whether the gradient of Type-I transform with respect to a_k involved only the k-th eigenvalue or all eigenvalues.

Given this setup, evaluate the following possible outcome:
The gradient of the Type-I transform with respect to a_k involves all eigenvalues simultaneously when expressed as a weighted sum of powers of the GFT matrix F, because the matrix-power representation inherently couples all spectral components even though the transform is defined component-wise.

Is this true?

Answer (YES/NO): NO